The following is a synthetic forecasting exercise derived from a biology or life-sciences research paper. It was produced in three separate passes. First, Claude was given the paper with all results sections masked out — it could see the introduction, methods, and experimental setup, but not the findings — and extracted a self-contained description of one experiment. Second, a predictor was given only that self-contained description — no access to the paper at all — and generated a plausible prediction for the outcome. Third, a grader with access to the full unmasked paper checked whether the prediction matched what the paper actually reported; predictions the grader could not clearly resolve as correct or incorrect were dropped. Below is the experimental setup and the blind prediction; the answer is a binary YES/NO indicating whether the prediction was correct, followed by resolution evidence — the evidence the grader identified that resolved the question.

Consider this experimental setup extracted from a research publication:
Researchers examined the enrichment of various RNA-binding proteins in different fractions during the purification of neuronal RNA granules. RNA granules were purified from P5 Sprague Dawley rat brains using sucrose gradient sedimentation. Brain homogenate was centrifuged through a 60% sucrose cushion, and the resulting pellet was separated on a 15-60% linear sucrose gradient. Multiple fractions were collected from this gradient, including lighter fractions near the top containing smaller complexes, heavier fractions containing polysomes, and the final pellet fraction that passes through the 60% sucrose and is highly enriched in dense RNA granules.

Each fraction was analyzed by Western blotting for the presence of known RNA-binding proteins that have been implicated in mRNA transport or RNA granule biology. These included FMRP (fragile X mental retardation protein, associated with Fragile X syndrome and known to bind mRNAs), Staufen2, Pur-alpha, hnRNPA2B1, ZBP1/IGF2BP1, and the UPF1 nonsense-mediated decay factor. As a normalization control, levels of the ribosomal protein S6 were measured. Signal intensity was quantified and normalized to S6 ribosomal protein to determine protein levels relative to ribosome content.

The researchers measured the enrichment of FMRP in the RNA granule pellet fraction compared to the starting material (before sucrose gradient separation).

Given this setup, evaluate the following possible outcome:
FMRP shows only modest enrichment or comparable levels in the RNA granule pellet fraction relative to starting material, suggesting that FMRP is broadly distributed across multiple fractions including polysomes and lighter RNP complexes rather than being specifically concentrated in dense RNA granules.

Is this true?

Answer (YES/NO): NO